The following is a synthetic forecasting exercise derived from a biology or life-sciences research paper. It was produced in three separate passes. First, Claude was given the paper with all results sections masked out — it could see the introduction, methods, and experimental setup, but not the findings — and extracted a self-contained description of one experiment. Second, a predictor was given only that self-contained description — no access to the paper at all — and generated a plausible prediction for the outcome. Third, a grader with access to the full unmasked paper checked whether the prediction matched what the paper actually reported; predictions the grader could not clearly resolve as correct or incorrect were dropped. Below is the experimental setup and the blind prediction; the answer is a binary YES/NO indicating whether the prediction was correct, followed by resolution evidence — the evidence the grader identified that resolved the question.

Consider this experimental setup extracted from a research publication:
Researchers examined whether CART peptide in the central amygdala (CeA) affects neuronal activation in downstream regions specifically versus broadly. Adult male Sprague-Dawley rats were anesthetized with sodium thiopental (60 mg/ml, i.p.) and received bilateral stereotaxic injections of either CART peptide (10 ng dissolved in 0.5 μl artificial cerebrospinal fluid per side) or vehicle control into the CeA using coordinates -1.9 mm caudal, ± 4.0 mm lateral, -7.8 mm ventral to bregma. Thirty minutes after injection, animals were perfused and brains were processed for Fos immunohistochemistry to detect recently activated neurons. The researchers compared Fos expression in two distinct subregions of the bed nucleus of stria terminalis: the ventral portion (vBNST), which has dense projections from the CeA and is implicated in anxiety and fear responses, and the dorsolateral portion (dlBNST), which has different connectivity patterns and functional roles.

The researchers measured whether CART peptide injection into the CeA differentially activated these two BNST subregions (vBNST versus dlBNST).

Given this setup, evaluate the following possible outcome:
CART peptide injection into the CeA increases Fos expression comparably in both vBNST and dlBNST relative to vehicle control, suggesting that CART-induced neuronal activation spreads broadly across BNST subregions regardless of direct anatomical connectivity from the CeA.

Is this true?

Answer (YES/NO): NO